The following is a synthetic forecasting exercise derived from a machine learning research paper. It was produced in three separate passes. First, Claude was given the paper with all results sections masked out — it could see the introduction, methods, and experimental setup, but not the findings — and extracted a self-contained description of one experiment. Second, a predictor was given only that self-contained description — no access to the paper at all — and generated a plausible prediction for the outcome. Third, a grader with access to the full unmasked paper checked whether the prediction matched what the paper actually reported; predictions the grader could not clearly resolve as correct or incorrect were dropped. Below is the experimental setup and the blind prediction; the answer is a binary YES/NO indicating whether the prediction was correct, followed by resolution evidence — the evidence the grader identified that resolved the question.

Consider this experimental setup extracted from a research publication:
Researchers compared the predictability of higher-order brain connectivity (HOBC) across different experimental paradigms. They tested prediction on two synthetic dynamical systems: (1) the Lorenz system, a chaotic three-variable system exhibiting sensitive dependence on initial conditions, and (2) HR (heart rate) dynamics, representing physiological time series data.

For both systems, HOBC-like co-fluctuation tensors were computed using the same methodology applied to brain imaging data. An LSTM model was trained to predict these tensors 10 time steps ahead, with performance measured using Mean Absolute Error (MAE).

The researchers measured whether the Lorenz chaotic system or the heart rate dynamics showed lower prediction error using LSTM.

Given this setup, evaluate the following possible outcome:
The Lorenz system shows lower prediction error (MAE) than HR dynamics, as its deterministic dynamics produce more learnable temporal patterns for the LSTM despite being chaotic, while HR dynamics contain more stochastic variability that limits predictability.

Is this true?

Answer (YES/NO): NO